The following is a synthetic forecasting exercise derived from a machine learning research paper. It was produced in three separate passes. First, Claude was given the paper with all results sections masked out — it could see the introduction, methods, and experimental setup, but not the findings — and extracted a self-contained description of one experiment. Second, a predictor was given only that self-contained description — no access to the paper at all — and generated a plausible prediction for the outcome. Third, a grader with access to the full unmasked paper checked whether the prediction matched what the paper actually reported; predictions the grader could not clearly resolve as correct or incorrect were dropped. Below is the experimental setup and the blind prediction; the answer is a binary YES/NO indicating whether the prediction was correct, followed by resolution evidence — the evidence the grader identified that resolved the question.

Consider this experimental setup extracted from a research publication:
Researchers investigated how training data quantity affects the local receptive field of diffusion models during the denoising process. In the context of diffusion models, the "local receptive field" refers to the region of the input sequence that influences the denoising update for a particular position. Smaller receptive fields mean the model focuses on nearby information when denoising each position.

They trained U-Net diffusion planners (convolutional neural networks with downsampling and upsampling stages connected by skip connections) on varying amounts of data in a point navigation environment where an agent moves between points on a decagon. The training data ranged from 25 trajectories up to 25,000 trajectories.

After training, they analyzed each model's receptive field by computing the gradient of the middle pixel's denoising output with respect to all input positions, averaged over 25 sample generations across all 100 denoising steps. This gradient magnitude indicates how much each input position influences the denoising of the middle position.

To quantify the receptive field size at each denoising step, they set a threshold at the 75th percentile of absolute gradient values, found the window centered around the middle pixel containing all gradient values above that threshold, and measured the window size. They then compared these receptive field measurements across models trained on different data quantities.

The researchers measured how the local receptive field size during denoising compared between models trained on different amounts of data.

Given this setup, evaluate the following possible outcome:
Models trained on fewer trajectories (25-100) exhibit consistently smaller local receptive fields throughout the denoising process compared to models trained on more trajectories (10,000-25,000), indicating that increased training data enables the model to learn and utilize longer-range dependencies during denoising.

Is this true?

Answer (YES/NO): NO